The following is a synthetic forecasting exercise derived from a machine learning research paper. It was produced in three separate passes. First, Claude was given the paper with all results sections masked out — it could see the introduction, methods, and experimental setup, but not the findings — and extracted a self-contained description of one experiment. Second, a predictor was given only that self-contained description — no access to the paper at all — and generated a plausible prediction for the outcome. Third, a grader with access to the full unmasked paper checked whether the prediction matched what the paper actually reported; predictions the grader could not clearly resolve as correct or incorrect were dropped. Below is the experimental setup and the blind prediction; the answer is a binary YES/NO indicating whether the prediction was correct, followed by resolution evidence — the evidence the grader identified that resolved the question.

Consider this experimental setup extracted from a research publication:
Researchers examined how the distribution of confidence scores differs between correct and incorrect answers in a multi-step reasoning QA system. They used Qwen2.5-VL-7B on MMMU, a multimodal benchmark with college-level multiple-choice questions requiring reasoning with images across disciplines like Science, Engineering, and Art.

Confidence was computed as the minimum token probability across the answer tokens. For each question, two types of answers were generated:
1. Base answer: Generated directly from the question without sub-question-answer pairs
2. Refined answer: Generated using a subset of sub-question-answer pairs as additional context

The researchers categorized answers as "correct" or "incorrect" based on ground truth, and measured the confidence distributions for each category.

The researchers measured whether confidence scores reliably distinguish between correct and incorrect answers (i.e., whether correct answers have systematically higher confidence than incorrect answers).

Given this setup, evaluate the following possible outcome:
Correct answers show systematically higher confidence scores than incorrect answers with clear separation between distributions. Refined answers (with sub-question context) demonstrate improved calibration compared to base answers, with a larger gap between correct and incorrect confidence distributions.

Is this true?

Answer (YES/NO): NO